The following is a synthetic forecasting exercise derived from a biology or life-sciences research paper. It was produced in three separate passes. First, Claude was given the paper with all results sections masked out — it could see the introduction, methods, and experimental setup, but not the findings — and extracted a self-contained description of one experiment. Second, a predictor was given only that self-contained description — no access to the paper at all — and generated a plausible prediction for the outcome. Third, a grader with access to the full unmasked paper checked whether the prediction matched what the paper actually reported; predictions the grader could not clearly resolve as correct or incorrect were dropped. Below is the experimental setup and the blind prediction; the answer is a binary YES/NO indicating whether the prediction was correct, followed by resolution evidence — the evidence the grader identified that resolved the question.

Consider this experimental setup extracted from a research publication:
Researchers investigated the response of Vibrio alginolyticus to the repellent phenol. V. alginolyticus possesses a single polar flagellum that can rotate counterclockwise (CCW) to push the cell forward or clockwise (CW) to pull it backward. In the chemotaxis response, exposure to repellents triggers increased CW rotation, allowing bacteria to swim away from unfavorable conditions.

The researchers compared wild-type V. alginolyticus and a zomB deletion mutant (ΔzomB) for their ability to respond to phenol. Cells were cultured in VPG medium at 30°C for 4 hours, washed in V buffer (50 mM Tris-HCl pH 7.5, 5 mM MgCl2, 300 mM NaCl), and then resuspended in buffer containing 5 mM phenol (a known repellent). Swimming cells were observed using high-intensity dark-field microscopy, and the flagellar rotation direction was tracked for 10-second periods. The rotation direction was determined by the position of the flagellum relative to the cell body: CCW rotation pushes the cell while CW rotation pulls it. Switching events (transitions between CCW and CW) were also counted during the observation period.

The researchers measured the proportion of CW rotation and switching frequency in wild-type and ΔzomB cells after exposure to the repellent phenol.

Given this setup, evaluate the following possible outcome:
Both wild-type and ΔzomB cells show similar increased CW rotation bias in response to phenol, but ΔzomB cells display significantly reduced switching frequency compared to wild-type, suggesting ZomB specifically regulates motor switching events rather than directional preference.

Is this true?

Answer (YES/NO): NO